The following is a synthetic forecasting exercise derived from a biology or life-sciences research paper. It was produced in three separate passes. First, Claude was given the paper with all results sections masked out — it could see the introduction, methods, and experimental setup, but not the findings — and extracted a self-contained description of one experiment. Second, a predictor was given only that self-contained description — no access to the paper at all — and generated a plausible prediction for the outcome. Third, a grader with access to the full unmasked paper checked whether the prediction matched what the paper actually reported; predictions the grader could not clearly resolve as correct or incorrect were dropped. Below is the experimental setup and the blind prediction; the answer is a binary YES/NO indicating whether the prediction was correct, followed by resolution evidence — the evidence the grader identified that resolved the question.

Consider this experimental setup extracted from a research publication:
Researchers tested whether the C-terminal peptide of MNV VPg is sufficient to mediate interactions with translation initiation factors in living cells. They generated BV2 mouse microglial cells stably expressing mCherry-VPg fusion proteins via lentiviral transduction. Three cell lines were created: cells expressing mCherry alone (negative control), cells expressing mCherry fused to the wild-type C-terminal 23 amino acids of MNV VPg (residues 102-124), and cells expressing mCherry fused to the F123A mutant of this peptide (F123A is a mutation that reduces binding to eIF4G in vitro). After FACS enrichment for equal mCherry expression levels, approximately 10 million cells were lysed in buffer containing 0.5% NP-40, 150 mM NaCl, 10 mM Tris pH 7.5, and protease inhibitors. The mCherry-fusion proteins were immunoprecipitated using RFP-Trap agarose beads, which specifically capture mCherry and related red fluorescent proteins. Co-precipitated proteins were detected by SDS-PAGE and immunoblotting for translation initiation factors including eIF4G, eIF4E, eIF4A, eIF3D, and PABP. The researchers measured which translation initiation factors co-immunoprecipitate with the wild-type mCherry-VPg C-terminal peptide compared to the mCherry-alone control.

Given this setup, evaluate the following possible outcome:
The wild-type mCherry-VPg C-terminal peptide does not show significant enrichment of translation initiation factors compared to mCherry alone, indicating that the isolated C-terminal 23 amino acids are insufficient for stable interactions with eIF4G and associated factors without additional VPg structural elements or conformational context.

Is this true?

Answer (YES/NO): NO